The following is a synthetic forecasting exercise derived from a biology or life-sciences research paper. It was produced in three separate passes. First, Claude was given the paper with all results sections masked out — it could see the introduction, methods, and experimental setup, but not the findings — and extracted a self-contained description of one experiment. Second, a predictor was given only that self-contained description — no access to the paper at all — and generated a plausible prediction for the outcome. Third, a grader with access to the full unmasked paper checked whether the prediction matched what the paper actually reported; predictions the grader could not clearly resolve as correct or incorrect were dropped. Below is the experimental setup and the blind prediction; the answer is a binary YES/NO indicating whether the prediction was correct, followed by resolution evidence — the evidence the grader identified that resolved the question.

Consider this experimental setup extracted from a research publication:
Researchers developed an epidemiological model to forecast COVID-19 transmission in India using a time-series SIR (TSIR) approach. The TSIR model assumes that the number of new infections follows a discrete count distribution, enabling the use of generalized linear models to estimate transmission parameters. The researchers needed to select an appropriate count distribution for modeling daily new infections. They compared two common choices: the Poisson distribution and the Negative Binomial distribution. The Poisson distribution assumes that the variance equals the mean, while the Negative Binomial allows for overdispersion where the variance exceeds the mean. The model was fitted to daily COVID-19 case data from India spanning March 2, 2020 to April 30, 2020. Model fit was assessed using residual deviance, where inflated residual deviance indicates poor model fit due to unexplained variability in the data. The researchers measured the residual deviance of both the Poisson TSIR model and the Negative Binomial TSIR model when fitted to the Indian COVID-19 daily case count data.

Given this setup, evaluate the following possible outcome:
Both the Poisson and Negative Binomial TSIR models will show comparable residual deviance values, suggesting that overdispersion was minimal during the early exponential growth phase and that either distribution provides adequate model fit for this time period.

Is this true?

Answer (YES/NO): NO